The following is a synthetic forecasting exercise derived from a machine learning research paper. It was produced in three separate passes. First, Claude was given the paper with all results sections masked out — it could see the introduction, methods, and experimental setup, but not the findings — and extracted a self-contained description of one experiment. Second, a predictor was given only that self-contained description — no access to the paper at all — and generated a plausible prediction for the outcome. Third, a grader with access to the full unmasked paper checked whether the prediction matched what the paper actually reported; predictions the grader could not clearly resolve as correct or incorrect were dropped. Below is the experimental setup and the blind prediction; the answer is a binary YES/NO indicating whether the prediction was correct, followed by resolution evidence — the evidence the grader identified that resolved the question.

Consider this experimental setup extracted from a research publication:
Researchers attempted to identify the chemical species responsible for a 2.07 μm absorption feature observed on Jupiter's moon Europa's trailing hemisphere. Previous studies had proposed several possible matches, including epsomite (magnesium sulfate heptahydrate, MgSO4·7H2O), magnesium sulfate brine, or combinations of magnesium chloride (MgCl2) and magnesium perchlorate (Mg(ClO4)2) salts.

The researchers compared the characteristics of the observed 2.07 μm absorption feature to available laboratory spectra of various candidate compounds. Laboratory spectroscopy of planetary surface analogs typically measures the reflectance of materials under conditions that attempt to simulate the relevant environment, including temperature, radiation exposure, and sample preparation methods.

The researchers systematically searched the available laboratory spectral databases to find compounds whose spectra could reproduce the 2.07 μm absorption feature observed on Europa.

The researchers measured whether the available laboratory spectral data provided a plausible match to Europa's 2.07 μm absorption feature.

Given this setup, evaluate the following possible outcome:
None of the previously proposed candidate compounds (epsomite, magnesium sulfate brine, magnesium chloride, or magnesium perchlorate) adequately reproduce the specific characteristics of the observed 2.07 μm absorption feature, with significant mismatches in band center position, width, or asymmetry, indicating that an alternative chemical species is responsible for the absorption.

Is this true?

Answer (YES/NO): NO